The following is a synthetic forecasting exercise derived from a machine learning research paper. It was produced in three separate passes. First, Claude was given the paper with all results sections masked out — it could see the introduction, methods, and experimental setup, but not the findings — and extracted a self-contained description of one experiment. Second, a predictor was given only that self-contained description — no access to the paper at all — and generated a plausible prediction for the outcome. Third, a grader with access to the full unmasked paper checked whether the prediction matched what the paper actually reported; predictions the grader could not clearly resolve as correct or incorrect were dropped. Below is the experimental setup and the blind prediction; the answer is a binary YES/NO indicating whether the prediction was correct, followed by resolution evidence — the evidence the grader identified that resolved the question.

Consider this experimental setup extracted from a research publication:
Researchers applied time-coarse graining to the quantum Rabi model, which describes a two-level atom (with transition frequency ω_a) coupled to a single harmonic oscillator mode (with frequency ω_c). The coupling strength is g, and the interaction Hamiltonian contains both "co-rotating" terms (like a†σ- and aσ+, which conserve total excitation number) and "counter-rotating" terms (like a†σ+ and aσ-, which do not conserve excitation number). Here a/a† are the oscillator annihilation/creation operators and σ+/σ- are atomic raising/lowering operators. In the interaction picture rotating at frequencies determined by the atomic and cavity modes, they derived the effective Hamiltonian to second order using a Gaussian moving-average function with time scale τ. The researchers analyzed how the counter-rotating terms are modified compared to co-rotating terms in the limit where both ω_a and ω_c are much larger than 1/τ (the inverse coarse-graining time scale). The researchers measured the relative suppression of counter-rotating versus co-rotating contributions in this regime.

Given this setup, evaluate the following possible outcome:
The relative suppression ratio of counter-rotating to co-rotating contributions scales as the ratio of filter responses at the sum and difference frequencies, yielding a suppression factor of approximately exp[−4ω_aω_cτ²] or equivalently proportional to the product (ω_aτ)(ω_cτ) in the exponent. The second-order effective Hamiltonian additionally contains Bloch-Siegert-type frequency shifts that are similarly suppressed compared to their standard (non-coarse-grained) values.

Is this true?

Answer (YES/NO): NO